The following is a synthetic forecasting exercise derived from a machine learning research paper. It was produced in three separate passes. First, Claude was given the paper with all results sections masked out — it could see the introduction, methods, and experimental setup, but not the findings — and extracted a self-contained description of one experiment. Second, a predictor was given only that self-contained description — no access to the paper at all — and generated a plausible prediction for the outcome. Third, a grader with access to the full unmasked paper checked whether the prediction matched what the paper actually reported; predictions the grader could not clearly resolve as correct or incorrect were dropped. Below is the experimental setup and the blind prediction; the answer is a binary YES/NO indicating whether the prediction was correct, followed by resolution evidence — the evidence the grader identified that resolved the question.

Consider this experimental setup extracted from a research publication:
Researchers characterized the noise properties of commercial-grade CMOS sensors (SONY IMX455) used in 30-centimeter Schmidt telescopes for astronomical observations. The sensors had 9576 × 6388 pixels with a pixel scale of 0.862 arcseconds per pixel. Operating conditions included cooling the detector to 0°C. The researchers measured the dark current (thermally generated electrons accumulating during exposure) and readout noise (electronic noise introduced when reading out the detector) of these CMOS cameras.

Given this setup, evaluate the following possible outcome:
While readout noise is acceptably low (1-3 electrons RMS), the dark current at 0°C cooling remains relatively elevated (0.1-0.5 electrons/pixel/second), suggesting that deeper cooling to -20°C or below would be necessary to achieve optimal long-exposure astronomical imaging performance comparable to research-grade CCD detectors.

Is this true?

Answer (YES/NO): NO